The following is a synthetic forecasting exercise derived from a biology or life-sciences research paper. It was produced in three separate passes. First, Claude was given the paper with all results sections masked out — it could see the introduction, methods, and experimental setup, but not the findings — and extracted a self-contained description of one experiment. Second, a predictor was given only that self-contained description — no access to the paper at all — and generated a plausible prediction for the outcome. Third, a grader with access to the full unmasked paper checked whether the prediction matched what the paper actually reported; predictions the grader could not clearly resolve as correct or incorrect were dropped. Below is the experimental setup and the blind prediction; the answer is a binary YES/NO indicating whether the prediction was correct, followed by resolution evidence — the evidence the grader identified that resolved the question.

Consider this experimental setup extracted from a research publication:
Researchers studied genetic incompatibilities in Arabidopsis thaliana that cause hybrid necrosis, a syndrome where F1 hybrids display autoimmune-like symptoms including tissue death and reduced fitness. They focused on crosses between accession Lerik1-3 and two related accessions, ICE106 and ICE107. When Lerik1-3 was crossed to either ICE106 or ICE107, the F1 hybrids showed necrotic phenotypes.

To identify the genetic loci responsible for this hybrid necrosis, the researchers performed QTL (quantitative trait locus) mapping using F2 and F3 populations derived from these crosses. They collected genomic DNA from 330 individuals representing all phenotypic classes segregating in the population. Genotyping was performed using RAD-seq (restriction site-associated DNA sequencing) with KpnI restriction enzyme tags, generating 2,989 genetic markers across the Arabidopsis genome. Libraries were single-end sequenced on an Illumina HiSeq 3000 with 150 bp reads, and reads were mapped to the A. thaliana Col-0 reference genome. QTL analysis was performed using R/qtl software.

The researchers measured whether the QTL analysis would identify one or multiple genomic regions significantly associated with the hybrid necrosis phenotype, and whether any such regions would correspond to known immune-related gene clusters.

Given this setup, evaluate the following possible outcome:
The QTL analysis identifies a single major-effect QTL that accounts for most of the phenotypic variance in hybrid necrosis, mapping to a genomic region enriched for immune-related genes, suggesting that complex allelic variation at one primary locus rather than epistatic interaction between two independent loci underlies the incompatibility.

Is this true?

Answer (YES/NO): NO